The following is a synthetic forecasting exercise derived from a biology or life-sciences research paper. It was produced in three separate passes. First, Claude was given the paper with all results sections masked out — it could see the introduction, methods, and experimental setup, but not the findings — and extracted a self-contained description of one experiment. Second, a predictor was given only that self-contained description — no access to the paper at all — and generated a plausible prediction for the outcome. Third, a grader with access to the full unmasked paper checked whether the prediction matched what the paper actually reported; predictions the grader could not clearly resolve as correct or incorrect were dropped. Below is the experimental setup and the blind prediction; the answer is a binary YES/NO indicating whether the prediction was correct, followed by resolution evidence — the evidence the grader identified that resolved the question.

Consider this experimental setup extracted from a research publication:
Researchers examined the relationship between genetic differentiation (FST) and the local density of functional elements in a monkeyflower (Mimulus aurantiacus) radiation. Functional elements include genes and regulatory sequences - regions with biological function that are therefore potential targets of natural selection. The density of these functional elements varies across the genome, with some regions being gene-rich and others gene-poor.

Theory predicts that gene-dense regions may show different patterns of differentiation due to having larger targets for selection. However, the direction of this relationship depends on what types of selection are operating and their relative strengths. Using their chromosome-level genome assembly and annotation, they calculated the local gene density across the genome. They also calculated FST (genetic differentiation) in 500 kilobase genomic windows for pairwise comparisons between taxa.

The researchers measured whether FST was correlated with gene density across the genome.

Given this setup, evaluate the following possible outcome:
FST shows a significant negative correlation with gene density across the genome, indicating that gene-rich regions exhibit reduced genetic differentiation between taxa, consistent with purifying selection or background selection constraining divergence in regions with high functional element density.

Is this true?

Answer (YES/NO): NO